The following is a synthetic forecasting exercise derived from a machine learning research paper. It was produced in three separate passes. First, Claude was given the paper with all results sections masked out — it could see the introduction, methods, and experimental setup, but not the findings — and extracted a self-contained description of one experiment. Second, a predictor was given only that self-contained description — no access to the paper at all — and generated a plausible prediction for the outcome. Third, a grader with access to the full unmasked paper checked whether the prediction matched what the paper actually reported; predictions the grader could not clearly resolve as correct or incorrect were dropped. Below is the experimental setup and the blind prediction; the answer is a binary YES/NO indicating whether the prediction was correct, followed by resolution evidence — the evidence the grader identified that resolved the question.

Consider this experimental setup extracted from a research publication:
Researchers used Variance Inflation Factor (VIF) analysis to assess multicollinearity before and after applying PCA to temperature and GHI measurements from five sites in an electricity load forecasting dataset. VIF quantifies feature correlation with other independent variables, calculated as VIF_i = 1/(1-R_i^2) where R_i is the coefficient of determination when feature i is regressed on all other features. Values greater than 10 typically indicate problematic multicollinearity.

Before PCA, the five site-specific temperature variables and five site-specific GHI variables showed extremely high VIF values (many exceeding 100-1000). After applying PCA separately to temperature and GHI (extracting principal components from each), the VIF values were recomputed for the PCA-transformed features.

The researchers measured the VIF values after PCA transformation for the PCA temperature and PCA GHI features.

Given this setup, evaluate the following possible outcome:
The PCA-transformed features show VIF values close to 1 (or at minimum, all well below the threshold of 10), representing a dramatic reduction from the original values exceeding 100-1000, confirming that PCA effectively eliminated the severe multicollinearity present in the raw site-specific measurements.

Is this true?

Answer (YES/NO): YES